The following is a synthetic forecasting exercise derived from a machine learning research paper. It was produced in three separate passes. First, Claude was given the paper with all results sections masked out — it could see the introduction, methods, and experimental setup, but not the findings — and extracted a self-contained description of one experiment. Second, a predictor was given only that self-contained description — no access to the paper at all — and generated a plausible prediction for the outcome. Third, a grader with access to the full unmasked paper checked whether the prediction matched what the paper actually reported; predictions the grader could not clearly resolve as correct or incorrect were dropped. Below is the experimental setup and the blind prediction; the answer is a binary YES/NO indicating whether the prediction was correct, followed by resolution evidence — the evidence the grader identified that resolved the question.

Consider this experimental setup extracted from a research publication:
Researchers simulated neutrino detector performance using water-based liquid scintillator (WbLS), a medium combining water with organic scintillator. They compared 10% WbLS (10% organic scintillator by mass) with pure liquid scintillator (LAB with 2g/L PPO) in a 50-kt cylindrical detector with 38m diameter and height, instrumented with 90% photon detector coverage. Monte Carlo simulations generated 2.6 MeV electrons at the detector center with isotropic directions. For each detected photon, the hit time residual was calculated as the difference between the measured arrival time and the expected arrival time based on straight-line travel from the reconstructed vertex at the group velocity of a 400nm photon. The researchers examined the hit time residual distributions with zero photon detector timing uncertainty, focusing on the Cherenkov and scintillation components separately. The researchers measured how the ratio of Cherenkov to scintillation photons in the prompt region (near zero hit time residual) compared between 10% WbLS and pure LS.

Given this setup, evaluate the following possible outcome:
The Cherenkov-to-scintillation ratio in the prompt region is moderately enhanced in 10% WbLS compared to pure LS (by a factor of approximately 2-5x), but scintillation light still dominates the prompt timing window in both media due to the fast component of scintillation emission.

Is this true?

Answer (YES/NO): NO